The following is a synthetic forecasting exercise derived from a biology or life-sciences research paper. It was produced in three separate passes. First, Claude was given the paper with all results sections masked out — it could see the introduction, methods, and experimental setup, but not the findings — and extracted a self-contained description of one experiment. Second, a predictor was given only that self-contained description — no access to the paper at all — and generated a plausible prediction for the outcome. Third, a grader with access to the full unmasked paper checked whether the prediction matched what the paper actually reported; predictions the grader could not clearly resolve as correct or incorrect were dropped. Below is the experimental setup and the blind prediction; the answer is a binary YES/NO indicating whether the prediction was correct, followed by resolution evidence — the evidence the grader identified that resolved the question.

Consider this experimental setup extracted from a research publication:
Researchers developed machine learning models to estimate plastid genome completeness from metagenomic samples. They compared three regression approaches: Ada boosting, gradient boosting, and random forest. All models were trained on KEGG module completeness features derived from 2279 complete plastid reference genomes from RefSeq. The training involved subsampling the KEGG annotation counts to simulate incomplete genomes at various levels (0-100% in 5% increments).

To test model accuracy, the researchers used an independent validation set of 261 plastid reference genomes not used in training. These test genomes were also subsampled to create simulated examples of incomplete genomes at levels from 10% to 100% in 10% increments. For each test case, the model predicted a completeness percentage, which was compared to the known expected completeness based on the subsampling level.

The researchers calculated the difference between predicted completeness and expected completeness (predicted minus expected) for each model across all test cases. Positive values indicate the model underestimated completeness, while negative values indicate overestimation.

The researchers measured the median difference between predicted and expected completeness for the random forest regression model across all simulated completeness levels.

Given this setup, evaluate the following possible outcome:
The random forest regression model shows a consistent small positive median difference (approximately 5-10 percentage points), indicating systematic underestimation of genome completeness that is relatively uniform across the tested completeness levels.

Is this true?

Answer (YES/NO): NO